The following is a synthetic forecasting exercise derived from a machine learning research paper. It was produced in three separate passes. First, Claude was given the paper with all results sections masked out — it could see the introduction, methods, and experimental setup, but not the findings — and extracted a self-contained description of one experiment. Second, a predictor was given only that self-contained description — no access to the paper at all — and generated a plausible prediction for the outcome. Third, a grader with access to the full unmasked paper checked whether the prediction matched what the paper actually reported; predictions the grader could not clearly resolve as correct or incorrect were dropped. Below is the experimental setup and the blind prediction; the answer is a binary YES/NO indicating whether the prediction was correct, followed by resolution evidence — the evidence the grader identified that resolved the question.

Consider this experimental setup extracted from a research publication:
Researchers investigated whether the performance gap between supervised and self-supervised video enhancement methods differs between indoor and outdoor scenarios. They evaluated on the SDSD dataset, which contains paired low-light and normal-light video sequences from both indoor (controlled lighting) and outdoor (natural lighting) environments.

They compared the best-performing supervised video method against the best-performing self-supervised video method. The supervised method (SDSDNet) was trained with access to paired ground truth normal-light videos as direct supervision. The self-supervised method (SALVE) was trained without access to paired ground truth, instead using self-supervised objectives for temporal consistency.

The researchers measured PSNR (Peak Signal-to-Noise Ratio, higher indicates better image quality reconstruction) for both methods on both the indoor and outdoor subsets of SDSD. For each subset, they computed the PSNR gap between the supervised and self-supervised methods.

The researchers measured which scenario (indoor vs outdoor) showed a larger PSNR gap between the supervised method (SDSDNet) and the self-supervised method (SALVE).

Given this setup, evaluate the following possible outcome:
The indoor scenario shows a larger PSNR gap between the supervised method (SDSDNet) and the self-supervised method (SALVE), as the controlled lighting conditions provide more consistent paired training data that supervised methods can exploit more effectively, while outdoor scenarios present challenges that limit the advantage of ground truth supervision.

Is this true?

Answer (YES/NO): YES